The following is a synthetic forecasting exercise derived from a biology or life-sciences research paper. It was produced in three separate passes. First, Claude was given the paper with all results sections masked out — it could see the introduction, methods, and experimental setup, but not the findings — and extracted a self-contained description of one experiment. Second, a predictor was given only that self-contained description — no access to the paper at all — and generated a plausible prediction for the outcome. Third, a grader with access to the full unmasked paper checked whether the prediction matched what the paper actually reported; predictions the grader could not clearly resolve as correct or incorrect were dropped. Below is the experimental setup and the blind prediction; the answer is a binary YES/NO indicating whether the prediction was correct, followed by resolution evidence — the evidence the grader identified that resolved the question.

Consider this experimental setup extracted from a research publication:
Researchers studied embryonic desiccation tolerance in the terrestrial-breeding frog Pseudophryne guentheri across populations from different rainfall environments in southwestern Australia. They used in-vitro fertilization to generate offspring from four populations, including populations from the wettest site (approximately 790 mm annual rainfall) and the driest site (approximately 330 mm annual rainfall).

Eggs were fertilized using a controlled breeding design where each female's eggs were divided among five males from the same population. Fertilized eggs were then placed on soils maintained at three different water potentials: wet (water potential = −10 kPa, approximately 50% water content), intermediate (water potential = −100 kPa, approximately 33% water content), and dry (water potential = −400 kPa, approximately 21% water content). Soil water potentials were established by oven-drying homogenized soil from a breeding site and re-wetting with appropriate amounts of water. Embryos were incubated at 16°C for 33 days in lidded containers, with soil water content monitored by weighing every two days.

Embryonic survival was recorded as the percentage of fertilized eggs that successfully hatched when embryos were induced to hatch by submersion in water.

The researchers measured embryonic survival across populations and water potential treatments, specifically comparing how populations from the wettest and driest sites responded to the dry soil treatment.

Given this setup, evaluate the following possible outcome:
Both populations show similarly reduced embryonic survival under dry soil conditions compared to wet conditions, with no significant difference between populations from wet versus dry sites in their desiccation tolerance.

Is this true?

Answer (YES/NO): NO